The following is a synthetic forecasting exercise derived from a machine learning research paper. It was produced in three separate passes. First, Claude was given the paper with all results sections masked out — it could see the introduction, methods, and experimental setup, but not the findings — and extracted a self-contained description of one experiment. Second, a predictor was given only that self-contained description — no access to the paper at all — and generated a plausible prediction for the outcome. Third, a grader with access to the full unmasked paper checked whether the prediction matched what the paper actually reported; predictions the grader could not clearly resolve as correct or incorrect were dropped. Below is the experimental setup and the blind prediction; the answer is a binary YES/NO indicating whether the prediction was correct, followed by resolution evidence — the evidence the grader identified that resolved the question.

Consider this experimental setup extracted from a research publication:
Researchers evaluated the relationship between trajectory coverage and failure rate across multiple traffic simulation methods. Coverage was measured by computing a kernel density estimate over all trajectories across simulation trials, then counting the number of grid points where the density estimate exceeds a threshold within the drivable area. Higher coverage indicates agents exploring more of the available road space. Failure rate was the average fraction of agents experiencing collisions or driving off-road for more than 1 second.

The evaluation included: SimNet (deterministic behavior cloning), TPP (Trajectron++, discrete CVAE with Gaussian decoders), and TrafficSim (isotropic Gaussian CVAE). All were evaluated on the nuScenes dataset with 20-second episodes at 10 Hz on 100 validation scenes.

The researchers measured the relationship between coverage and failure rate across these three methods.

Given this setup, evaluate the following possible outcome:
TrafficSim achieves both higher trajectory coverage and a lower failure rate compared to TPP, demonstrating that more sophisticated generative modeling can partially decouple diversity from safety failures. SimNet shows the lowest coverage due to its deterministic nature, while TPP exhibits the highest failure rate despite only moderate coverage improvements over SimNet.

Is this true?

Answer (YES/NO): YES